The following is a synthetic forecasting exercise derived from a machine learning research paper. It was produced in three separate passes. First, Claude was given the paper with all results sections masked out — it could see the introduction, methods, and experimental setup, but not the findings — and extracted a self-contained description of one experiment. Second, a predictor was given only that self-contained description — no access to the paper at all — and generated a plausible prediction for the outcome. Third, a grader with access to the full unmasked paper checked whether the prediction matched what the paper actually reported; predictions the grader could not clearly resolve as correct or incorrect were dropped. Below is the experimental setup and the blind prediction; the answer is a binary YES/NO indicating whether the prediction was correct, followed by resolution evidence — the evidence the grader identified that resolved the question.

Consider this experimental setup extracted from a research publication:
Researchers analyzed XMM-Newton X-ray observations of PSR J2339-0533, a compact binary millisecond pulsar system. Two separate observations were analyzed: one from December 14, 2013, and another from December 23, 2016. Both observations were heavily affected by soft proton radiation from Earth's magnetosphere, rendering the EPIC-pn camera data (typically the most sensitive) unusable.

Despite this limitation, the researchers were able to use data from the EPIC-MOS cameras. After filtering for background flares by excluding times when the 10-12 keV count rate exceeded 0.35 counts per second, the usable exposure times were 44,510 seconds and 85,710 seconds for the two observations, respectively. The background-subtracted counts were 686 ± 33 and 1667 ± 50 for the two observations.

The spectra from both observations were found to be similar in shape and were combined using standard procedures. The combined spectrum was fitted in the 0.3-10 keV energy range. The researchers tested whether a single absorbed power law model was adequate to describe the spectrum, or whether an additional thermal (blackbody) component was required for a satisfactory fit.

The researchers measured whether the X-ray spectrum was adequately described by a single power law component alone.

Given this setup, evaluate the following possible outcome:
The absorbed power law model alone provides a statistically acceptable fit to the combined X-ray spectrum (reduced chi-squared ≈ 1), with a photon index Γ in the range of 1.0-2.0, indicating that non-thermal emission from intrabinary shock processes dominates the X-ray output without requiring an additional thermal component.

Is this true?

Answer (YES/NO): NO